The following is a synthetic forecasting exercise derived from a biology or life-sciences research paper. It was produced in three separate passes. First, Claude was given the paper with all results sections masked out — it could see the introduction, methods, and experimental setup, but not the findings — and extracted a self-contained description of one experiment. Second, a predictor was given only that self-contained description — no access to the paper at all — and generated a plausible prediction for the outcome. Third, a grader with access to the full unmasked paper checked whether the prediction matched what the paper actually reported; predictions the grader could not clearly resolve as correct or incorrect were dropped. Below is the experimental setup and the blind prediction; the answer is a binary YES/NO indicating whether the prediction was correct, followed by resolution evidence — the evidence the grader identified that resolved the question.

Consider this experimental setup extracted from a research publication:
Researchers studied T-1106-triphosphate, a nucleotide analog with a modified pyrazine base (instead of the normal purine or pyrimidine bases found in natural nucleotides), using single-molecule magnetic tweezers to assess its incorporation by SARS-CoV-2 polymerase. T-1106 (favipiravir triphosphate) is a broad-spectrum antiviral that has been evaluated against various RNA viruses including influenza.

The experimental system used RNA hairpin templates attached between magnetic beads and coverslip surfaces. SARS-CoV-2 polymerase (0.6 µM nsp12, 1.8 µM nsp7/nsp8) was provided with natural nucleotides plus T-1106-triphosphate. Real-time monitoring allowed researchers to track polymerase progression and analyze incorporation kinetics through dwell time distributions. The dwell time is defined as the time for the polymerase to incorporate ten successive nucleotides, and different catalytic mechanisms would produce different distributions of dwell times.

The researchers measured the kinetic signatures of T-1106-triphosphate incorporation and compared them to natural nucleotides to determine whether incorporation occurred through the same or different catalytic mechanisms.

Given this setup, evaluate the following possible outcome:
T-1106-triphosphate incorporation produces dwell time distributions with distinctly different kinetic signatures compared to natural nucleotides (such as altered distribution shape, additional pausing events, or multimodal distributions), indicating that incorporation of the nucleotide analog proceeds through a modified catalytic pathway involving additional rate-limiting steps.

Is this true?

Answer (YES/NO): YES